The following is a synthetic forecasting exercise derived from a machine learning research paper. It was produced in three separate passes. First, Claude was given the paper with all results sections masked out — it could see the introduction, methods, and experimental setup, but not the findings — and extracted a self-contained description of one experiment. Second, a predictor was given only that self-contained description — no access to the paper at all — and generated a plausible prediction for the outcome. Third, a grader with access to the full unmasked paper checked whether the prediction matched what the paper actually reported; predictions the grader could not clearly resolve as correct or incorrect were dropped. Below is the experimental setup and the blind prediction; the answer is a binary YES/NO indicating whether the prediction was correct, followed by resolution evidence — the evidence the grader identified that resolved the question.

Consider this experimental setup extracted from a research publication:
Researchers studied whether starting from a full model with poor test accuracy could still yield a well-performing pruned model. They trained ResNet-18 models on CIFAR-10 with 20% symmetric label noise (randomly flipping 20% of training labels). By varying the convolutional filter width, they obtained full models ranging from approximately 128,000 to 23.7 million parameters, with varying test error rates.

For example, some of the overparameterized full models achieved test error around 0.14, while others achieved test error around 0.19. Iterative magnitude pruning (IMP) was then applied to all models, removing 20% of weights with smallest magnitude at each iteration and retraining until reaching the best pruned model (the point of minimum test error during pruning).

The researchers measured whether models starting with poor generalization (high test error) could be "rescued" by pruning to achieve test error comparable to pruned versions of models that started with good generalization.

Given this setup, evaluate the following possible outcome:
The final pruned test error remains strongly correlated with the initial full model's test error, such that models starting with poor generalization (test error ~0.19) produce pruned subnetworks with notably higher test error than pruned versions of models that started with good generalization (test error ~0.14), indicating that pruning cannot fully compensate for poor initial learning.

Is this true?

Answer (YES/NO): NO